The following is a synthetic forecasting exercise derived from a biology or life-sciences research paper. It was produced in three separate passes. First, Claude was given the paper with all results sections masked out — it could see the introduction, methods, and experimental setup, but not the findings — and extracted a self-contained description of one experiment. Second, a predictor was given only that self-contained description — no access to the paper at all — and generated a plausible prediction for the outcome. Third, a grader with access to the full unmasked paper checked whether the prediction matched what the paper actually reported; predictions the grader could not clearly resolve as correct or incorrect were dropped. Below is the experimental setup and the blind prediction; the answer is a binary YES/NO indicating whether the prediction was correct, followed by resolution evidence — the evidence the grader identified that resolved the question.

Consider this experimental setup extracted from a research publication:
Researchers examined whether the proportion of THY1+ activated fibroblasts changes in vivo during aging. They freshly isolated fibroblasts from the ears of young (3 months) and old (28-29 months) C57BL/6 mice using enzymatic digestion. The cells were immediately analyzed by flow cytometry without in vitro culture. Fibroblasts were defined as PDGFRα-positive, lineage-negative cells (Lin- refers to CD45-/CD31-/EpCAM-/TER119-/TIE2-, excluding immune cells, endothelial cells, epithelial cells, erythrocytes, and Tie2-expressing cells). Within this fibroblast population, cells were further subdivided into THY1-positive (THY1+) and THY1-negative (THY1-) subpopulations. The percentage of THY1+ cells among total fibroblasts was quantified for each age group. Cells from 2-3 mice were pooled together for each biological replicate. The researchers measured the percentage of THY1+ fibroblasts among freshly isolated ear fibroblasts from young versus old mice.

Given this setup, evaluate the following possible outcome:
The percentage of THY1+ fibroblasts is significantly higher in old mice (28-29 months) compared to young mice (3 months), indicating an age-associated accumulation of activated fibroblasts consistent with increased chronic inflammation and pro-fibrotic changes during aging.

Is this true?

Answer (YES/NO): YES